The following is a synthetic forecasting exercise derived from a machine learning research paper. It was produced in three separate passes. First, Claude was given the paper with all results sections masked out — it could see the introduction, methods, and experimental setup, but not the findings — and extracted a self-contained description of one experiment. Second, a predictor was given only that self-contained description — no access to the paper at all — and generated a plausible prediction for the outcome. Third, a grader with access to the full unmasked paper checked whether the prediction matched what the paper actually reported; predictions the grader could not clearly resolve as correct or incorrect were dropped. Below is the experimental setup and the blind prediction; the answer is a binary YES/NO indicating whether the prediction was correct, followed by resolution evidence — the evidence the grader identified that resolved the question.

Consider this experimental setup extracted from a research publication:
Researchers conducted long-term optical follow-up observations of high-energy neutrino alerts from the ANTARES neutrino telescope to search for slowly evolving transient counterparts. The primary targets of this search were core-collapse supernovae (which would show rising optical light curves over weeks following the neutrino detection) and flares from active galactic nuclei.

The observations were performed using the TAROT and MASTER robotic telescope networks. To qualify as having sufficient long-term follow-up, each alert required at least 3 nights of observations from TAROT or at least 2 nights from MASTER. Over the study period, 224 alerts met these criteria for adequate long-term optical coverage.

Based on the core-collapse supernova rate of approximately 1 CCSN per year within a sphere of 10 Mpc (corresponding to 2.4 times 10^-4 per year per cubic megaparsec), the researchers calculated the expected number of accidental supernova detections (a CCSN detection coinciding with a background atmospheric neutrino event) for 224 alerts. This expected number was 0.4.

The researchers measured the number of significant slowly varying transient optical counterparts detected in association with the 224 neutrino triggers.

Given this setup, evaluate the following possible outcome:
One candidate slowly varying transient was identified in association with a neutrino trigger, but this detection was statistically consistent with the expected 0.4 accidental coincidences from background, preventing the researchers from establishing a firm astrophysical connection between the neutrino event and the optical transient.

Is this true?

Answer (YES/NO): NO